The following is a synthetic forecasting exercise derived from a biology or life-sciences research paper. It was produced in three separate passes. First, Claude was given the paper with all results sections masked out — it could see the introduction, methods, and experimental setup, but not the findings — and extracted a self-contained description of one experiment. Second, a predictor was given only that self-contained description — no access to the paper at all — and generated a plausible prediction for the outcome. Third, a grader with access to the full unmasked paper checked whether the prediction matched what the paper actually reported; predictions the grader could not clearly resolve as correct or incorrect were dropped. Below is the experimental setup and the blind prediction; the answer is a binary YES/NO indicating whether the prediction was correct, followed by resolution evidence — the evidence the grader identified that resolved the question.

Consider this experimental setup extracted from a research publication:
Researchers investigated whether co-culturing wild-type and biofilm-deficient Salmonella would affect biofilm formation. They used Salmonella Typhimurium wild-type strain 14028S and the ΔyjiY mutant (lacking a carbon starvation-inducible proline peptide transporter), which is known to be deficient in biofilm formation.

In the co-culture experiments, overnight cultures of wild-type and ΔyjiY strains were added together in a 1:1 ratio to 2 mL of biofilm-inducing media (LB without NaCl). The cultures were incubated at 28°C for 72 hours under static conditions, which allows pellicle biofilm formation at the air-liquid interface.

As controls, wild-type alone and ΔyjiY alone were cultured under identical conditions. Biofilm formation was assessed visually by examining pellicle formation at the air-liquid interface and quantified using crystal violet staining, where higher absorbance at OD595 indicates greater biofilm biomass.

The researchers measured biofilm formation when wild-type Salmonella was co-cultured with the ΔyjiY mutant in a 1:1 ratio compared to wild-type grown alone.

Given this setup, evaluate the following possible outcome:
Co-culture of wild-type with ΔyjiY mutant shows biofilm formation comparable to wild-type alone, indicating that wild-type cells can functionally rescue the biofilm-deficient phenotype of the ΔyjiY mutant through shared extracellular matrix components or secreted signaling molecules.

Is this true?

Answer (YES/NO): NO